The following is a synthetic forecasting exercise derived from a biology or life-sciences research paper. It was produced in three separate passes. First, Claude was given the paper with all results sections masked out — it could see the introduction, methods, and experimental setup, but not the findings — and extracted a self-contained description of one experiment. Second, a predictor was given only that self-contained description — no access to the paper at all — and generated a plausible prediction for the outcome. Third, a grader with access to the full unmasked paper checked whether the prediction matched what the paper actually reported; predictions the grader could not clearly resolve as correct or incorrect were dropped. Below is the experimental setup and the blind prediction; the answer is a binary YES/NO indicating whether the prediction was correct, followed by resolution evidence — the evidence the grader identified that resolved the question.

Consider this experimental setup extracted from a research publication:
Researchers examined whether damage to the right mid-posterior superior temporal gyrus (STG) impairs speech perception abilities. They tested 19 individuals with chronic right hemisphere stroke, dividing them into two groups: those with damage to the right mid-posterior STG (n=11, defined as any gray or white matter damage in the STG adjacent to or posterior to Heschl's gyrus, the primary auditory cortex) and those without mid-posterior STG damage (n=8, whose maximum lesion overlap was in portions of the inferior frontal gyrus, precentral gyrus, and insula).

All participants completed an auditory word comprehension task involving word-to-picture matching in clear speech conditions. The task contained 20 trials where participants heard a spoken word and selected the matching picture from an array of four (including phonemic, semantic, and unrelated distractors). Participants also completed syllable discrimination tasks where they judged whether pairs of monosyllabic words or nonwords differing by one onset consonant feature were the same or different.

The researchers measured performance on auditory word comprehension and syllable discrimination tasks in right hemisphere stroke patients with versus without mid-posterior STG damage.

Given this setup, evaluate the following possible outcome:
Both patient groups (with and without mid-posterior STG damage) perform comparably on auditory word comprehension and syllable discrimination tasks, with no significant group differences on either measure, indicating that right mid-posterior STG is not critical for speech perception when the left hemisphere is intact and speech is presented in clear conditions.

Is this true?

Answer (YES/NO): NO